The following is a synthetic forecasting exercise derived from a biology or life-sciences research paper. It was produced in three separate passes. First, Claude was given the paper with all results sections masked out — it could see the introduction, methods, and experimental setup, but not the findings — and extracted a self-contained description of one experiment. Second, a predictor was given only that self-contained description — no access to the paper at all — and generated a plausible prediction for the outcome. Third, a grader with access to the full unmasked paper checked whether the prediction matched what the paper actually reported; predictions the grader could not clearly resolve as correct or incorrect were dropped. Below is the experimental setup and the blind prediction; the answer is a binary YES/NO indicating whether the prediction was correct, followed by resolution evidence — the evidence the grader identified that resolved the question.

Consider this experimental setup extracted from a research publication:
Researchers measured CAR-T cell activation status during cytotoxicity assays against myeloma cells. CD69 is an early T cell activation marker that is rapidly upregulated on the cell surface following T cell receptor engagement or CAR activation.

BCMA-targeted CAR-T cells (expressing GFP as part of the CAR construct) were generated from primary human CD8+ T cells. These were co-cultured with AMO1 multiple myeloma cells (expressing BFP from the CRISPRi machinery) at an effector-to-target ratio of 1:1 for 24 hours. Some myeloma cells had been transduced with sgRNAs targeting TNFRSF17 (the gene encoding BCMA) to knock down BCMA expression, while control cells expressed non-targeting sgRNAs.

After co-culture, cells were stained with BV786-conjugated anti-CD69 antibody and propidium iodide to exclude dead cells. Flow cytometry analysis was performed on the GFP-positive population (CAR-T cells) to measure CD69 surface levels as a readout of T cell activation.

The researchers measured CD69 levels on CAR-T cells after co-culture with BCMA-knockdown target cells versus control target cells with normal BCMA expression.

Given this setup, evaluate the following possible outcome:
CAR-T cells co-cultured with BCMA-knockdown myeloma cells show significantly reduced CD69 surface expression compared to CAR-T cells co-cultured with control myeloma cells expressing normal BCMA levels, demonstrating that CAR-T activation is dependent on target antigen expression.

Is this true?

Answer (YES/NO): YES